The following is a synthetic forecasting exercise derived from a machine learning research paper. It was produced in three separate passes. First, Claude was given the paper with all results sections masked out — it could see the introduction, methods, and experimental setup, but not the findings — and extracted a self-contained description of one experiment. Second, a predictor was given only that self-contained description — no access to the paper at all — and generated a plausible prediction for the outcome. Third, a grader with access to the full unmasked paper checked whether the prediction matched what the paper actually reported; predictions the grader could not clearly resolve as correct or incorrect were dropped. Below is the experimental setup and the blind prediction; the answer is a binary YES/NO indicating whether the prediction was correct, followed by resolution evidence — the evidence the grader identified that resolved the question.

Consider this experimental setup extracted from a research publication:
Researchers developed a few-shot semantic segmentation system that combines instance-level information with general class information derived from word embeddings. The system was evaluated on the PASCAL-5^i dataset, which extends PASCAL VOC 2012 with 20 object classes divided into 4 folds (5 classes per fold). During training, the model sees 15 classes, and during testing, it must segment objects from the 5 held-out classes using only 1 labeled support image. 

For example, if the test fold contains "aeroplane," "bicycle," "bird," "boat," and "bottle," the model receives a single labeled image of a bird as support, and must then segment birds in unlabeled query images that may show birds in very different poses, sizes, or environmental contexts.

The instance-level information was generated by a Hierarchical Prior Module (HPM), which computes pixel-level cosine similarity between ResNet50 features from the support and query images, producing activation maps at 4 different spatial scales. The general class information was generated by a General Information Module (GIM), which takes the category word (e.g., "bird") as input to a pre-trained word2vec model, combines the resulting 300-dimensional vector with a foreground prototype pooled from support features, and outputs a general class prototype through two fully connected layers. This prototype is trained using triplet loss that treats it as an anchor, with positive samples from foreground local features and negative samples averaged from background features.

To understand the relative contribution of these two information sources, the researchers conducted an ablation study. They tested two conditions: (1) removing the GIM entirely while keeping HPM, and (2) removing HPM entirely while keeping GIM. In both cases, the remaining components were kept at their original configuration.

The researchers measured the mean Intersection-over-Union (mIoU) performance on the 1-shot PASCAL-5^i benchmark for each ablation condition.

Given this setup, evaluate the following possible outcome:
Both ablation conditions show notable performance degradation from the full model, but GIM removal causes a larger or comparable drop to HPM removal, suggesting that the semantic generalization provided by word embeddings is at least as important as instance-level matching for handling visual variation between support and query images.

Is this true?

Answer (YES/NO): NO